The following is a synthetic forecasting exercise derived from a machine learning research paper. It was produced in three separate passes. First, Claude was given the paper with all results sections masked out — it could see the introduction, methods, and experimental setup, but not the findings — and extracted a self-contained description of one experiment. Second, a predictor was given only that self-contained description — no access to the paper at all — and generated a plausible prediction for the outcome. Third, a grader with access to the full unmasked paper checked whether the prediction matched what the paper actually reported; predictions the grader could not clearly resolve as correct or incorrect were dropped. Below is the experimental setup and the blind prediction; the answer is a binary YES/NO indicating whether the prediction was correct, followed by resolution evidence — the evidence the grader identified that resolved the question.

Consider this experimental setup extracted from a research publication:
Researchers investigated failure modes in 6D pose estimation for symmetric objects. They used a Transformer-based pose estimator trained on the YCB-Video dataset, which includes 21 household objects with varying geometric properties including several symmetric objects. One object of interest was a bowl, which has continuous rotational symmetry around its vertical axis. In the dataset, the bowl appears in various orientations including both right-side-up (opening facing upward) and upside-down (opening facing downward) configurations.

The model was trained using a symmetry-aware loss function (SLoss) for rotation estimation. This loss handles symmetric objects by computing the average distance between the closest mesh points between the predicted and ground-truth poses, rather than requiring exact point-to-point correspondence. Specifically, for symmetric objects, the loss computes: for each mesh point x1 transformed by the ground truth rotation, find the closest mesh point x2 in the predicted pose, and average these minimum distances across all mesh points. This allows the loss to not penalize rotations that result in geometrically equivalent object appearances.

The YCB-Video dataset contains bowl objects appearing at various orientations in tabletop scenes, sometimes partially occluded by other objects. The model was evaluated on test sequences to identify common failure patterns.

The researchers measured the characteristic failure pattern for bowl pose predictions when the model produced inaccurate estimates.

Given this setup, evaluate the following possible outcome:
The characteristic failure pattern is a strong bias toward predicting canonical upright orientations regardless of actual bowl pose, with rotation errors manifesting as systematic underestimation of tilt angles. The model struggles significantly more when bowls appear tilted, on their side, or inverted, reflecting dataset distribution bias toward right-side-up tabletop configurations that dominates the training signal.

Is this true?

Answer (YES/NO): NO